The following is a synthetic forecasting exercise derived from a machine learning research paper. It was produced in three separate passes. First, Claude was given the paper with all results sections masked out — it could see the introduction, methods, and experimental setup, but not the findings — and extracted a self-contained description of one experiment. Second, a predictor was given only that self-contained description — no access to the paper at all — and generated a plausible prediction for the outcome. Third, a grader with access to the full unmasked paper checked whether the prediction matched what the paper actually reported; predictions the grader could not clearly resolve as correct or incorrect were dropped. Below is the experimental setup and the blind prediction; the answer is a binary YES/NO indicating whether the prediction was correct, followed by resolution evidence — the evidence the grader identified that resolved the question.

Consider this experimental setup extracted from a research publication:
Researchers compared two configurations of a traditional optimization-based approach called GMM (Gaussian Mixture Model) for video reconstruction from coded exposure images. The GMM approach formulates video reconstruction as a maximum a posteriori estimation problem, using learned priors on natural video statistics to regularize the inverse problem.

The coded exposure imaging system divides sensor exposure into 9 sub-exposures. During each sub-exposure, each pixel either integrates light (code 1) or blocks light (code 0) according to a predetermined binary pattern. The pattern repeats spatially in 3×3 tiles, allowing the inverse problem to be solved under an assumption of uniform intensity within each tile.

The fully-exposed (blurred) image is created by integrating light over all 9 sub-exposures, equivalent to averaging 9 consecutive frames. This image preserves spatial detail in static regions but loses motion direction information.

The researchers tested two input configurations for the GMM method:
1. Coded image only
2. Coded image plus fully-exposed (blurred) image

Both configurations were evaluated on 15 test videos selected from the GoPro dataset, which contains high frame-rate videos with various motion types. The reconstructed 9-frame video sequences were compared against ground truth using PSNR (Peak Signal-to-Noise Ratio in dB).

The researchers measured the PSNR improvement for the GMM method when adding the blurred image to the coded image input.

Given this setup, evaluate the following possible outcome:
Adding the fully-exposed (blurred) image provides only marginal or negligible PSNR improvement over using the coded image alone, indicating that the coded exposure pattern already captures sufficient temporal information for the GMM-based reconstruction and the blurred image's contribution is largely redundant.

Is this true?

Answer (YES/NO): NO